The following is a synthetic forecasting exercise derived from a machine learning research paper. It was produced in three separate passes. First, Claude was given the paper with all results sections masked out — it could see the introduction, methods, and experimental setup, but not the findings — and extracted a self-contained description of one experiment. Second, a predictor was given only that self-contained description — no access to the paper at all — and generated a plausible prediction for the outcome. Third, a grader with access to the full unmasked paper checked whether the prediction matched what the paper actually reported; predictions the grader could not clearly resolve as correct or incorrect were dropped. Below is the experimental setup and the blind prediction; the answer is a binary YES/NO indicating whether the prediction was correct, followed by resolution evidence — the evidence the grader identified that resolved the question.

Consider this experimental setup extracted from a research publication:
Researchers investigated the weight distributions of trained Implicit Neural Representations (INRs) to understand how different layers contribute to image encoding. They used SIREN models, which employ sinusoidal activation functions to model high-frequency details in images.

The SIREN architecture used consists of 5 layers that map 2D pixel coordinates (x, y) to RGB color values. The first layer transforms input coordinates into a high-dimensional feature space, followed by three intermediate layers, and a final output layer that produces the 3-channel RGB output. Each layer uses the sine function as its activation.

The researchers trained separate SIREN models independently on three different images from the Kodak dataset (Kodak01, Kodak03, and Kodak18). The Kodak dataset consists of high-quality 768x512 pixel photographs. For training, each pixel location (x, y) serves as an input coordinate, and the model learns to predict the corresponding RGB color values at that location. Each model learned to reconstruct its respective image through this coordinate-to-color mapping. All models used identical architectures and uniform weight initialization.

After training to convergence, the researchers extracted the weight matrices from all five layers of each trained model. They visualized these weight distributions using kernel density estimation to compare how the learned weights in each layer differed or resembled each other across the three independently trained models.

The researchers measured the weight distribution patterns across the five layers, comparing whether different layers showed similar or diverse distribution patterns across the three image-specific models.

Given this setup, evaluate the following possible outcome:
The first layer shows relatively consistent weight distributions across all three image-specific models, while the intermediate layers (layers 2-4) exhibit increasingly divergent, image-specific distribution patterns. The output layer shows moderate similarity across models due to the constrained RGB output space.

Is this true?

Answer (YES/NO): NO